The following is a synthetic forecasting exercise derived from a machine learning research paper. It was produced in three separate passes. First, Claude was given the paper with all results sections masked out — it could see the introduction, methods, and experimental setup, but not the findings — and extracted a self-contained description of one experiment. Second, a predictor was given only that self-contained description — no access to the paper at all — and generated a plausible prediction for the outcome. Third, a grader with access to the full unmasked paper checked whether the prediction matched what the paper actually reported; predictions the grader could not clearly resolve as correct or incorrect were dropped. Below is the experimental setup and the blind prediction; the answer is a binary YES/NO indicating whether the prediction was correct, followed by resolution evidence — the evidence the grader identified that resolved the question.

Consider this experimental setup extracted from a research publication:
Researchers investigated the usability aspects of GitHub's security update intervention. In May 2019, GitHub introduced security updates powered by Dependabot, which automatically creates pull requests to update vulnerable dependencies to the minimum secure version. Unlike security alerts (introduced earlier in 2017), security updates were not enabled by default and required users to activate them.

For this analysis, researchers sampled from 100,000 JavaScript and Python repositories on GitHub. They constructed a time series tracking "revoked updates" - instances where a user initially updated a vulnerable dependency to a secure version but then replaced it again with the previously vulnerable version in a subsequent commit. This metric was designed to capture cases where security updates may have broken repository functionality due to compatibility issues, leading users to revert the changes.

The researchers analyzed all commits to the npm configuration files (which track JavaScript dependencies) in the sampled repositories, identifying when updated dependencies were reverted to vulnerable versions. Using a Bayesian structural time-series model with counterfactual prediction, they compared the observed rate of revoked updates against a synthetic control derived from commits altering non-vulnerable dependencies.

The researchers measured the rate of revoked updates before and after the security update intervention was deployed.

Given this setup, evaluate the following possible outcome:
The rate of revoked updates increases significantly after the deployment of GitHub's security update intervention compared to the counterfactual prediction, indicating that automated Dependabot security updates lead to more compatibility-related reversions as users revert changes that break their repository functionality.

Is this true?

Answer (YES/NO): NO